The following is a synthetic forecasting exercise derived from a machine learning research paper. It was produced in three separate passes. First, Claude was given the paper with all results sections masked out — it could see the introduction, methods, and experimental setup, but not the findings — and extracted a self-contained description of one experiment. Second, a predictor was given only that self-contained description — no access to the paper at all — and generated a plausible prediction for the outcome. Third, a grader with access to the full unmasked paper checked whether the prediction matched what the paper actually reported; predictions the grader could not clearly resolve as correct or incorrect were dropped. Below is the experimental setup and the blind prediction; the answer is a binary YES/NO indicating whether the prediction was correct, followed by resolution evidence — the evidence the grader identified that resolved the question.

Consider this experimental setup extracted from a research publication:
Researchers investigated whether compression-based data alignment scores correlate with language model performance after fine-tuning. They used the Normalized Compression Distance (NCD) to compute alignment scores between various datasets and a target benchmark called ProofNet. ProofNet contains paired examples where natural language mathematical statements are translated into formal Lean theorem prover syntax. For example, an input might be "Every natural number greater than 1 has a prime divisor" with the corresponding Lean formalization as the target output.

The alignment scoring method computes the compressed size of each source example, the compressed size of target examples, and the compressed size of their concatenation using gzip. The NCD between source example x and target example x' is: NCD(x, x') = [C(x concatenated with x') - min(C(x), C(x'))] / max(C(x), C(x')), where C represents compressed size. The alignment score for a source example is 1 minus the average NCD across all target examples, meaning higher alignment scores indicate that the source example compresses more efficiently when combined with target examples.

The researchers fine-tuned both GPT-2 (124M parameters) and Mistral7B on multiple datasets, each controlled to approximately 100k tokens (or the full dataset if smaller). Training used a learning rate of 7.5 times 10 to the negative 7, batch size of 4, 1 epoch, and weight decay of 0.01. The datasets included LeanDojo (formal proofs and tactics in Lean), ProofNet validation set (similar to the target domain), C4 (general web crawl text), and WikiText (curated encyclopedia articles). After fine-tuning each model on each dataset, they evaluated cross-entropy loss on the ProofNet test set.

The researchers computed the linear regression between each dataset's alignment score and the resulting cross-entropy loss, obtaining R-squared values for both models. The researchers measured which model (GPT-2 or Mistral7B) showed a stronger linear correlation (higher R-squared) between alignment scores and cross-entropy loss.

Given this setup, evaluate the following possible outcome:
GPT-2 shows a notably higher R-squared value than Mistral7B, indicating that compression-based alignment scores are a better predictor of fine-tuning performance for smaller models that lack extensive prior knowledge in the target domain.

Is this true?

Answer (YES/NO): YES